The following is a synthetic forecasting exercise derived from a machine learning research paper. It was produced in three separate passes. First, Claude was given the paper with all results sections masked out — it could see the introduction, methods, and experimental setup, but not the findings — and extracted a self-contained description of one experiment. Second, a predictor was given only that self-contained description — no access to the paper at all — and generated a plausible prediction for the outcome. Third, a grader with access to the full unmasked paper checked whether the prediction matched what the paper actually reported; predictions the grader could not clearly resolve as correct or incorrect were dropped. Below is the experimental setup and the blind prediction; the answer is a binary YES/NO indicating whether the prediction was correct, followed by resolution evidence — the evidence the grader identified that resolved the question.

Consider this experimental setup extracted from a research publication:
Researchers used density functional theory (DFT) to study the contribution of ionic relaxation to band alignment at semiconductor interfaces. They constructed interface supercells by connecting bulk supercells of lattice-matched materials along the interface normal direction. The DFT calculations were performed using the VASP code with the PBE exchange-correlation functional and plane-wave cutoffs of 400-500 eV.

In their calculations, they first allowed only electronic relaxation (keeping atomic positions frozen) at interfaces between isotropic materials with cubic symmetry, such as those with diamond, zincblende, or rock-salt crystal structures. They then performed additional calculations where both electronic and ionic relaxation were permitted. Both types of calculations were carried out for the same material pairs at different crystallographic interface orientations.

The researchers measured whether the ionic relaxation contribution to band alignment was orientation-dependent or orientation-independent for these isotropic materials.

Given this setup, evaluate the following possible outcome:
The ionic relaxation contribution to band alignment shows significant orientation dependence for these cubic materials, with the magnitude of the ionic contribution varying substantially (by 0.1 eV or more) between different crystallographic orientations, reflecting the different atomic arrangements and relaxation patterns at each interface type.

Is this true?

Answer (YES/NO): YES